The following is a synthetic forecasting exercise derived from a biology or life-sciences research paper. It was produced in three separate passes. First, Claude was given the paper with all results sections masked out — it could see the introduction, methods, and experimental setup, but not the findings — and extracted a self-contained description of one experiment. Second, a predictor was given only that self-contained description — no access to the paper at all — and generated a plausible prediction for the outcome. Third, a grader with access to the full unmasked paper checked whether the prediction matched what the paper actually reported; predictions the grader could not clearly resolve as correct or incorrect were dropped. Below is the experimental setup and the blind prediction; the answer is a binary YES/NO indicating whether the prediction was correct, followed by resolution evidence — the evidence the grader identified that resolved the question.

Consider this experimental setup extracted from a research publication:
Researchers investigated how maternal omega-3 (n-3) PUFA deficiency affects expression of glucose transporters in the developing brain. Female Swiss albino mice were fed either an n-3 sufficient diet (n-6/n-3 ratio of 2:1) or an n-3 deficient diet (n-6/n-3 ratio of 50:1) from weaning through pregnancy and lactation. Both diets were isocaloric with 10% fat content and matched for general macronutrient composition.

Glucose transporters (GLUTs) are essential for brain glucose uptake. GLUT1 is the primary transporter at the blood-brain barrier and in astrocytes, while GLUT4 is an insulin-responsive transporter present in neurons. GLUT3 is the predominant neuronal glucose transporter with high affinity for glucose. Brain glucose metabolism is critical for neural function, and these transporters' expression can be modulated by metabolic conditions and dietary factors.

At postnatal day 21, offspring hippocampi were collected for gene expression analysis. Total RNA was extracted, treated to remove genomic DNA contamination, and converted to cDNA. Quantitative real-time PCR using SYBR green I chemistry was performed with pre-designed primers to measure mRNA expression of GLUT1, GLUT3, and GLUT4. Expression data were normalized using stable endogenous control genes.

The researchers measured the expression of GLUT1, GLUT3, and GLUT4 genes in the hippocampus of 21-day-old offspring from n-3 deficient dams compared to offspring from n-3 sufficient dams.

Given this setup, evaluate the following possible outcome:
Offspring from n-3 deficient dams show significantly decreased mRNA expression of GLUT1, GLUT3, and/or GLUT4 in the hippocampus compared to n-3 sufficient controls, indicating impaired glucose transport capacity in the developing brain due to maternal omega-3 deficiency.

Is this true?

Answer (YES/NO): YES